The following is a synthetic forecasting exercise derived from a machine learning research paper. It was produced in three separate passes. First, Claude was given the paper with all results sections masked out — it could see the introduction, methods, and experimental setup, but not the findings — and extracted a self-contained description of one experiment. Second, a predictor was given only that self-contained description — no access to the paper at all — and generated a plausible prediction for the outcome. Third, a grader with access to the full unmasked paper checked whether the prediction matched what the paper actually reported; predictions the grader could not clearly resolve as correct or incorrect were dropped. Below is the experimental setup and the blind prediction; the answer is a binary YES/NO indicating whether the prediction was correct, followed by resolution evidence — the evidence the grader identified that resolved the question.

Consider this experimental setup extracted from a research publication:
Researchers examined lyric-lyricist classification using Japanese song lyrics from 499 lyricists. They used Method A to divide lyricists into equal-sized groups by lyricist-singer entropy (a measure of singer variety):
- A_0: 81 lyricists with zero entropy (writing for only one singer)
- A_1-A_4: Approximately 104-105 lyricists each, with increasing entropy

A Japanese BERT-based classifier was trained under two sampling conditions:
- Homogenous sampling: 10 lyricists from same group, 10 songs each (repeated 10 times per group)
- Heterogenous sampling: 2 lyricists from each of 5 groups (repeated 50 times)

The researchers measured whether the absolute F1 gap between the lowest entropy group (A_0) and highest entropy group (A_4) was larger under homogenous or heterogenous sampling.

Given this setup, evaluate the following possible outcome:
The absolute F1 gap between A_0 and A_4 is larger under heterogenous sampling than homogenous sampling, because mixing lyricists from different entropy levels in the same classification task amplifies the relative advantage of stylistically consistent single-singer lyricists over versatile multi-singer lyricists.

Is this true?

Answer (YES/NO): NO